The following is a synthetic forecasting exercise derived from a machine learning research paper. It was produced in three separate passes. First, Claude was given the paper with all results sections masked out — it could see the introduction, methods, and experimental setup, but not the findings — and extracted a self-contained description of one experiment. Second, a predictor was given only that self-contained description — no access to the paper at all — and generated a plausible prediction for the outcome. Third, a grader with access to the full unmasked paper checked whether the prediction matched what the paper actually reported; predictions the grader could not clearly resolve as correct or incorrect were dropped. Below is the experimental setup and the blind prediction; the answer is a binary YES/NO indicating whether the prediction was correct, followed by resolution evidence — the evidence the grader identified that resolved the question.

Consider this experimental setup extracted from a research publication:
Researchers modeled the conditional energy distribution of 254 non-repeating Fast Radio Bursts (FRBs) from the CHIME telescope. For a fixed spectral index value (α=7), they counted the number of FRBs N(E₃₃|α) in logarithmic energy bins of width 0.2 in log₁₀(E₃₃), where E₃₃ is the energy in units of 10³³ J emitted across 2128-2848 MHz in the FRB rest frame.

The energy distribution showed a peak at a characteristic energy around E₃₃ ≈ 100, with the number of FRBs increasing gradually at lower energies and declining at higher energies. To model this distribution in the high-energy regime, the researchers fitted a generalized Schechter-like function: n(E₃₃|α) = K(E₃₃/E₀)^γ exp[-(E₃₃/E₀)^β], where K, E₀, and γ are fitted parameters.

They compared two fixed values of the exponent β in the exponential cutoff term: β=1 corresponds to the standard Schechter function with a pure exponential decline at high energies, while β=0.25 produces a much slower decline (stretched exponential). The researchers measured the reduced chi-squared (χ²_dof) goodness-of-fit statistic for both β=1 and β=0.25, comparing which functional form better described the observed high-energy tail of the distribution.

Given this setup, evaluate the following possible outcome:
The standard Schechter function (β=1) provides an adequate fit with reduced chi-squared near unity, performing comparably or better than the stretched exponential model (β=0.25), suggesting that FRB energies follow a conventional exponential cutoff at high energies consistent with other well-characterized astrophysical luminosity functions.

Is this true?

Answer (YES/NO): NO